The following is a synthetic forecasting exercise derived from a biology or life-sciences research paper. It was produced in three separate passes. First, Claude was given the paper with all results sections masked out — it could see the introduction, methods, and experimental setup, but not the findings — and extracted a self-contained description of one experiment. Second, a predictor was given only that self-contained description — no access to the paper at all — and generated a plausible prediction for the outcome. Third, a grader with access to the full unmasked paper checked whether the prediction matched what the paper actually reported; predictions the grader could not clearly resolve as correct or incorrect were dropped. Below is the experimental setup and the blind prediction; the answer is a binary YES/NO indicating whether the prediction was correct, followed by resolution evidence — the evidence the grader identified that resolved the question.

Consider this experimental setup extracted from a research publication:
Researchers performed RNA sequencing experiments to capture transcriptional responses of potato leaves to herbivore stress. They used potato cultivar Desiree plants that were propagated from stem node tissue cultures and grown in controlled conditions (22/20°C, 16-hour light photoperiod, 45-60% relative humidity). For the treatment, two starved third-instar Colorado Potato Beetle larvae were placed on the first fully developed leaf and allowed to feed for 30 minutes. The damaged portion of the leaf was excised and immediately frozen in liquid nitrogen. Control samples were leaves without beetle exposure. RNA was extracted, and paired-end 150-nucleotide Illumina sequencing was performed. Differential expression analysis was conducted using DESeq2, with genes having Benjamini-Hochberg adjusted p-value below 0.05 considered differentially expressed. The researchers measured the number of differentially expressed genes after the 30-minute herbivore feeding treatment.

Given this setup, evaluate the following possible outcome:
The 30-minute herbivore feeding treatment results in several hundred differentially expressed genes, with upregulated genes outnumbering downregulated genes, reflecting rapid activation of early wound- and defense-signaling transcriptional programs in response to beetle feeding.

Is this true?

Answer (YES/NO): NO